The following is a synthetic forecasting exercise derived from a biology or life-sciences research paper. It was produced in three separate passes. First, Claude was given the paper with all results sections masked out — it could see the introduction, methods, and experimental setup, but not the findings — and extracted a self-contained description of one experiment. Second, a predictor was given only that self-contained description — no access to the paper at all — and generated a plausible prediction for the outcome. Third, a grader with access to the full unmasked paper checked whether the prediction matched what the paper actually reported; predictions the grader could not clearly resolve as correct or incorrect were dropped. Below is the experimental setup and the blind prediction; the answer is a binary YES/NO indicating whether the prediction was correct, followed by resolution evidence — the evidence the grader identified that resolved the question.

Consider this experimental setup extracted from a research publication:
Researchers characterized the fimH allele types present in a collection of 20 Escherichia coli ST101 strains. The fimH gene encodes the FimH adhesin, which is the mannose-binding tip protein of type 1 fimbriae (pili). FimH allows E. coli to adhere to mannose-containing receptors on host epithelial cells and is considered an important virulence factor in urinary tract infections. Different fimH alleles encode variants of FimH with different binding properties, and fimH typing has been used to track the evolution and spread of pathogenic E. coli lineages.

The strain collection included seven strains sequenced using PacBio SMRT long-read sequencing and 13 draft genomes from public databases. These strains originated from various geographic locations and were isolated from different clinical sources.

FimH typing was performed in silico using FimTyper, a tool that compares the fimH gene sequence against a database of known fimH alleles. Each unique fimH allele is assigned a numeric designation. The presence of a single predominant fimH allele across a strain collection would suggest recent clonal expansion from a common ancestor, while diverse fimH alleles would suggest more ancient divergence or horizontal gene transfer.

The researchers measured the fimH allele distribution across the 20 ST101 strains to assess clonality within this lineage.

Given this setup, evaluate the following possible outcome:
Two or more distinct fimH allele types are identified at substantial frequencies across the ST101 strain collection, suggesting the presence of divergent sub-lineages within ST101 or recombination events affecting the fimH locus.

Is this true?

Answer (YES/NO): YES